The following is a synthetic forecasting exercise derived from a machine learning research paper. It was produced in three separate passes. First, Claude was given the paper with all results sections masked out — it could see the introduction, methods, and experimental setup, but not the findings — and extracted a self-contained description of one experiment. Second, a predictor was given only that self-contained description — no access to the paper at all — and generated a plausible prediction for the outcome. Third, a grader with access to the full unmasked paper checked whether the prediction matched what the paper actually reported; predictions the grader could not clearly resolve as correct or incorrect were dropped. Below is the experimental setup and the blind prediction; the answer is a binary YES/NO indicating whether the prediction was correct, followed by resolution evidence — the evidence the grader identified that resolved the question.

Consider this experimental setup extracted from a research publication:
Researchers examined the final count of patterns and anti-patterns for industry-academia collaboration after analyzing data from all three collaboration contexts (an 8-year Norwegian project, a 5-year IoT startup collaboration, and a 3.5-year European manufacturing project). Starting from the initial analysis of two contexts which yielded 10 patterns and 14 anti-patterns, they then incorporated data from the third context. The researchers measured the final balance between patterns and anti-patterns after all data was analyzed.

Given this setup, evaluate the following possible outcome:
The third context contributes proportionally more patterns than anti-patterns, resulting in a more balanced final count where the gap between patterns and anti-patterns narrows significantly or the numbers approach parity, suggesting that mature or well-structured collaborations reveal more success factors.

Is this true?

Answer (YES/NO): YES